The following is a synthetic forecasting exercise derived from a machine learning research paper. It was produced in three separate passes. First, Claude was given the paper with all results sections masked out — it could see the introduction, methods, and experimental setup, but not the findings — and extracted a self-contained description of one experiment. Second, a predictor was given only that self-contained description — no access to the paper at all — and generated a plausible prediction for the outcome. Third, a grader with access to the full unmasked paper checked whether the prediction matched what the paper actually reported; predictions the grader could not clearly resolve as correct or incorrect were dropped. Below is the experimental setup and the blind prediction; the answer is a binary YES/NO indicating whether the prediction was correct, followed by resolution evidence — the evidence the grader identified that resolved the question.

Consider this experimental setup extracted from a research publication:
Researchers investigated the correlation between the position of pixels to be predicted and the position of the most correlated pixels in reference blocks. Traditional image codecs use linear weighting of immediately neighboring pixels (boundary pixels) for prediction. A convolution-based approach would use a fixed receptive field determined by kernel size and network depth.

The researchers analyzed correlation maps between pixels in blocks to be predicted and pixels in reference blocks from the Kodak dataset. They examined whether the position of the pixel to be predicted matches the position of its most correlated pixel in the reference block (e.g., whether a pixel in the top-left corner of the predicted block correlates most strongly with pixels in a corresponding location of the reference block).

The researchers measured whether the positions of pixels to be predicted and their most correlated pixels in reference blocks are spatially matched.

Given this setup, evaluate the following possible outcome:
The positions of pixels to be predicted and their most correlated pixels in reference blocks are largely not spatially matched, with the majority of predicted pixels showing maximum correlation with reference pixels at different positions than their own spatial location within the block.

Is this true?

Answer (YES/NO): YES